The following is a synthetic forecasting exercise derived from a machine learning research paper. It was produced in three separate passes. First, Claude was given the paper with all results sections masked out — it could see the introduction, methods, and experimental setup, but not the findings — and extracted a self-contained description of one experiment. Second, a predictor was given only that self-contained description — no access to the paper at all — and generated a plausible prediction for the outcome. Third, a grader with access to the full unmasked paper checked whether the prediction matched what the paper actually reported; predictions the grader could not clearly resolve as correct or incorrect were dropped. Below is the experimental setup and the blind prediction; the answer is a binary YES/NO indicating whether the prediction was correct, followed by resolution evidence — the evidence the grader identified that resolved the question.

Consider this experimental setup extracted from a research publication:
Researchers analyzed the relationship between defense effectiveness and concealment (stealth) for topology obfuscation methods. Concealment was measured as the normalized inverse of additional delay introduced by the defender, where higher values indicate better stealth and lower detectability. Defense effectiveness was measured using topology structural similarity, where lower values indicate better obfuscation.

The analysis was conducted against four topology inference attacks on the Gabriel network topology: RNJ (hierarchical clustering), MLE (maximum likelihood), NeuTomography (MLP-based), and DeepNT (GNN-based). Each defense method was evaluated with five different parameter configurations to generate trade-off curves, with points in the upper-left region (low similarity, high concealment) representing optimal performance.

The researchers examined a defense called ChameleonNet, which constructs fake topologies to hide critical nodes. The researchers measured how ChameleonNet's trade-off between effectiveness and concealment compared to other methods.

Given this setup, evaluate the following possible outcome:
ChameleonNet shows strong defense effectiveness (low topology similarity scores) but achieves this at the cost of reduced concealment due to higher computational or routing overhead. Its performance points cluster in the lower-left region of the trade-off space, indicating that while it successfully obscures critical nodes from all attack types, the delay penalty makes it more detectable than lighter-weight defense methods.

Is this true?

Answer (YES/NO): NO